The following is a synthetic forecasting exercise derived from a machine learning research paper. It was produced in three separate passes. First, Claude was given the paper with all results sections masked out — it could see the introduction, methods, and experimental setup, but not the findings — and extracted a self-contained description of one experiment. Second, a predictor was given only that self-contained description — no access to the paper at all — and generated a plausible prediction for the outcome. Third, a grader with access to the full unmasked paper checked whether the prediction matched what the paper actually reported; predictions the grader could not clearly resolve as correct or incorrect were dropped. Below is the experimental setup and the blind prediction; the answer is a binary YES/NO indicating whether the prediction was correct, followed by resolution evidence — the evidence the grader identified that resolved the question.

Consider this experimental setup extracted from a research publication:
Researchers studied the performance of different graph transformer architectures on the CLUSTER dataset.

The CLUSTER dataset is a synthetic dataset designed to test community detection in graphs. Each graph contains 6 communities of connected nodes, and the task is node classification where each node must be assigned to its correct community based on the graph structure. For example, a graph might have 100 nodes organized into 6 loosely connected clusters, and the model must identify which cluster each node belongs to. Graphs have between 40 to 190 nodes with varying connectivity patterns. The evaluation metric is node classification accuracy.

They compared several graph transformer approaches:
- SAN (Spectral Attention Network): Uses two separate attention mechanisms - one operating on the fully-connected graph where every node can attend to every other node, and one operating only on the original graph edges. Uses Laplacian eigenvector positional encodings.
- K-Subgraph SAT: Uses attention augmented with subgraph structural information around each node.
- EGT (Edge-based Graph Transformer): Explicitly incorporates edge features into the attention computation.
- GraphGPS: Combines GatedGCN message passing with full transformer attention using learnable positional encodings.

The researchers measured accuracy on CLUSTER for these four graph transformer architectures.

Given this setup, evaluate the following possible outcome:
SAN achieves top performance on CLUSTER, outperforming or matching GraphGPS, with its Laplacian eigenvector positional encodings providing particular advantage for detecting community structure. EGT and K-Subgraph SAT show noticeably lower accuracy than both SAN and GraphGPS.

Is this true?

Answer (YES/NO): NO